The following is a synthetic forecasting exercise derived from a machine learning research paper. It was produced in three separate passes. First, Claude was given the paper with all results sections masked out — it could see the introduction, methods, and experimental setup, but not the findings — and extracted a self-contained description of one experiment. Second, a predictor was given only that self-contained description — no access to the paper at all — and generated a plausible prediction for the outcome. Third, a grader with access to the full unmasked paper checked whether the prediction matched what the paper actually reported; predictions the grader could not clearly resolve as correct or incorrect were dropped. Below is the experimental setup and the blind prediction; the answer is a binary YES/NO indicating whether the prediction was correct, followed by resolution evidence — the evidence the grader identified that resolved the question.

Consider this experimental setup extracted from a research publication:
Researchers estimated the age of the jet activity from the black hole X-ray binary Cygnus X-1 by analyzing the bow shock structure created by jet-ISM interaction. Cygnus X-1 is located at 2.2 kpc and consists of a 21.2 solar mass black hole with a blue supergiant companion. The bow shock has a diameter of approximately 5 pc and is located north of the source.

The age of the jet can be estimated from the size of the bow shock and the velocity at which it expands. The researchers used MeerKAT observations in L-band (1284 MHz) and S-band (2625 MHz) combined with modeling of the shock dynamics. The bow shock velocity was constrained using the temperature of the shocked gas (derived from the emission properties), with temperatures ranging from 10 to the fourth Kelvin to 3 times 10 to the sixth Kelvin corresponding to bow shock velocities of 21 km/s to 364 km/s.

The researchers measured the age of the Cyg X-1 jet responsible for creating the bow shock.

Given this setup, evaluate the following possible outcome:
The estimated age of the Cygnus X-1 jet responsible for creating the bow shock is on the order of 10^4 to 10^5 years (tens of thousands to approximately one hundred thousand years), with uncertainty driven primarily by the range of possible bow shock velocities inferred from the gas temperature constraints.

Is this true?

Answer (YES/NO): NO